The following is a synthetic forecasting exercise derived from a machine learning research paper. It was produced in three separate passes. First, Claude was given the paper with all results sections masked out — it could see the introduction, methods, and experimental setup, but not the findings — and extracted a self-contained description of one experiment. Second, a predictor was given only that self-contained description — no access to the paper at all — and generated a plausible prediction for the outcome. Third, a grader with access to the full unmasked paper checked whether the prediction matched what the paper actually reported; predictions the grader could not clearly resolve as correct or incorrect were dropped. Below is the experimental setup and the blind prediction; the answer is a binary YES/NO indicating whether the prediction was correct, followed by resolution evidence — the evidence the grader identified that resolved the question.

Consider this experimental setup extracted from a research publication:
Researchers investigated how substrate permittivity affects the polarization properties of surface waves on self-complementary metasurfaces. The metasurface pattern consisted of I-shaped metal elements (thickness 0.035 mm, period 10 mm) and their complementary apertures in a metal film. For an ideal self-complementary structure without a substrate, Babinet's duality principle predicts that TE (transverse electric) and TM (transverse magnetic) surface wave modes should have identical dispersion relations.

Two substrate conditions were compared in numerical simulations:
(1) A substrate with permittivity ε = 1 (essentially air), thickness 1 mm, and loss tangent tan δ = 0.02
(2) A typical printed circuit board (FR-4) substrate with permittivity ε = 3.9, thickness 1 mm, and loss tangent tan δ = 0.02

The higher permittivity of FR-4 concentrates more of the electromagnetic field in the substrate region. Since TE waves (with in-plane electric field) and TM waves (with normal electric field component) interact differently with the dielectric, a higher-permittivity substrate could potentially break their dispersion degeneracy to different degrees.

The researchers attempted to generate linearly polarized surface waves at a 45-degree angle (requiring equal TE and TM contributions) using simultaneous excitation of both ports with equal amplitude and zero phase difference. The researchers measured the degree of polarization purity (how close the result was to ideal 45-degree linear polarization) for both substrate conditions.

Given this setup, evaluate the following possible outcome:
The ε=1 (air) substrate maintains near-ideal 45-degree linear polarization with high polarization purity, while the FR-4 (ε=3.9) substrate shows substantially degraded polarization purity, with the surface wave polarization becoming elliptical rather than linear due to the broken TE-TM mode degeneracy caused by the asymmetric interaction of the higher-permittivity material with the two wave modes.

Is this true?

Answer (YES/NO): NO